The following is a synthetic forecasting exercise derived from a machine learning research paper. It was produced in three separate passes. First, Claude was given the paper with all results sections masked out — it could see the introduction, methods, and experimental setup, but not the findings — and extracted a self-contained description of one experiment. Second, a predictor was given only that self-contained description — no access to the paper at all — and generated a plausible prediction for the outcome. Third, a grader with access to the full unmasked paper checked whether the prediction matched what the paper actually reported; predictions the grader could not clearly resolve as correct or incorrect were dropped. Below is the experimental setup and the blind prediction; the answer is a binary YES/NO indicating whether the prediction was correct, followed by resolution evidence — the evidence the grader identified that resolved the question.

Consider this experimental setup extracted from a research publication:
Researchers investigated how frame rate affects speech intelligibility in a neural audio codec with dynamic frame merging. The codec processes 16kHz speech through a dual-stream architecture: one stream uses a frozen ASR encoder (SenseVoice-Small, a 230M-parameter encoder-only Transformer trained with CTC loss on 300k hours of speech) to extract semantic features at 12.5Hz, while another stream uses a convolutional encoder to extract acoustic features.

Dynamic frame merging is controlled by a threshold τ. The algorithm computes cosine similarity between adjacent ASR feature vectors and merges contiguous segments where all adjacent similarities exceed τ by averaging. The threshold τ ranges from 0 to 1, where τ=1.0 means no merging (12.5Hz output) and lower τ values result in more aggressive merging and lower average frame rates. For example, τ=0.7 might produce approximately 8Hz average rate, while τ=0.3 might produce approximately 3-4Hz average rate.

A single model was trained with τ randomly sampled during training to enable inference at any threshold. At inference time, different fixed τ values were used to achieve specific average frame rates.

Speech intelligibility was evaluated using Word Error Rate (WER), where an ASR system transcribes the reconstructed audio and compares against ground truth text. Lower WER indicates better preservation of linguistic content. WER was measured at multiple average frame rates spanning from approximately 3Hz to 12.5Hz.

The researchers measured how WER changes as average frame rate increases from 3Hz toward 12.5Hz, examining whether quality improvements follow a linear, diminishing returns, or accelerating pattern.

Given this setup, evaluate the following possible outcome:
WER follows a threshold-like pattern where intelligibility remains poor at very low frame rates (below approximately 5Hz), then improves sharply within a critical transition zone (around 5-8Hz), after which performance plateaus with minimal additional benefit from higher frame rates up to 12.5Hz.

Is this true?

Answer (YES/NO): NO